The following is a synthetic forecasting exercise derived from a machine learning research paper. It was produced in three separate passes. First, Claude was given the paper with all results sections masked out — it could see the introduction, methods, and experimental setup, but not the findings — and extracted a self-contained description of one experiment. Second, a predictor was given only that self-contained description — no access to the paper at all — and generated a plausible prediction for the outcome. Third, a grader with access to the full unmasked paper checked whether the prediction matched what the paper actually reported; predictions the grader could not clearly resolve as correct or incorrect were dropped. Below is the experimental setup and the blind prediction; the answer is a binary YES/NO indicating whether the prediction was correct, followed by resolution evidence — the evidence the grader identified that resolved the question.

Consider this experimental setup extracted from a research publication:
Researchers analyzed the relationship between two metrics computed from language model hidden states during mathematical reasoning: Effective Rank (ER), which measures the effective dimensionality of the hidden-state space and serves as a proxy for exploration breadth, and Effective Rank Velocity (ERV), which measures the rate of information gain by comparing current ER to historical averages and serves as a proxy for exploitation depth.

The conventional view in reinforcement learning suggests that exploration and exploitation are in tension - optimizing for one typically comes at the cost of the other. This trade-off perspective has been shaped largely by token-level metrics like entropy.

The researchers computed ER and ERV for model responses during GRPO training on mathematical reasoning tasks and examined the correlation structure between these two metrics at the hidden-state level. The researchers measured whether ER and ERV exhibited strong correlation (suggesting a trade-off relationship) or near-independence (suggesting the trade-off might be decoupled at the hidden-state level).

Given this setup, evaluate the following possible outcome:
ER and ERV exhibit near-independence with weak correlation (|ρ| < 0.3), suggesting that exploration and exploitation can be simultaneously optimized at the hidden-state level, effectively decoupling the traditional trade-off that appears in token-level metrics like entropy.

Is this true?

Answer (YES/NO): YES